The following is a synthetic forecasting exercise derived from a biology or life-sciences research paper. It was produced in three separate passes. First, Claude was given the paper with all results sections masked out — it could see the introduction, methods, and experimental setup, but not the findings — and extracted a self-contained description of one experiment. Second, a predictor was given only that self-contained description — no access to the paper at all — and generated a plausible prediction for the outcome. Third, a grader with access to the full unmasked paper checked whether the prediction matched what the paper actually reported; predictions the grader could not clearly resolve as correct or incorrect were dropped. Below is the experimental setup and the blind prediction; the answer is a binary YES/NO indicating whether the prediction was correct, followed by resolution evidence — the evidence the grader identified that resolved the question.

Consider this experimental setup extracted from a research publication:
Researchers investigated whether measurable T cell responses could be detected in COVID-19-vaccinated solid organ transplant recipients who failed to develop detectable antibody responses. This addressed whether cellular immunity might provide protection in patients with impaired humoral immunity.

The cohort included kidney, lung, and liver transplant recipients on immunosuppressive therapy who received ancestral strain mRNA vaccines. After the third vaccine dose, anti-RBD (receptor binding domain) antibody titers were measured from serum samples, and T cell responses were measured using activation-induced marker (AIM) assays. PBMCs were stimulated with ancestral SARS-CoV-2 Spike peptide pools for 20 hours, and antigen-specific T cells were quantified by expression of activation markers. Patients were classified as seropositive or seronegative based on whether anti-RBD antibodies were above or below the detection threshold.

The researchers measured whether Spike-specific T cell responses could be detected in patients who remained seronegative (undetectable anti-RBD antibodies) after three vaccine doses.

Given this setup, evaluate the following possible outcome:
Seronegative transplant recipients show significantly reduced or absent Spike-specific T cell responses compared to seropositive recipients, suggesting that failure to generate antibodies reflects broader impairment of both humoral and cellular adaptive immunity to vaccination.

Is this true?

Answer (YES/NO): NO